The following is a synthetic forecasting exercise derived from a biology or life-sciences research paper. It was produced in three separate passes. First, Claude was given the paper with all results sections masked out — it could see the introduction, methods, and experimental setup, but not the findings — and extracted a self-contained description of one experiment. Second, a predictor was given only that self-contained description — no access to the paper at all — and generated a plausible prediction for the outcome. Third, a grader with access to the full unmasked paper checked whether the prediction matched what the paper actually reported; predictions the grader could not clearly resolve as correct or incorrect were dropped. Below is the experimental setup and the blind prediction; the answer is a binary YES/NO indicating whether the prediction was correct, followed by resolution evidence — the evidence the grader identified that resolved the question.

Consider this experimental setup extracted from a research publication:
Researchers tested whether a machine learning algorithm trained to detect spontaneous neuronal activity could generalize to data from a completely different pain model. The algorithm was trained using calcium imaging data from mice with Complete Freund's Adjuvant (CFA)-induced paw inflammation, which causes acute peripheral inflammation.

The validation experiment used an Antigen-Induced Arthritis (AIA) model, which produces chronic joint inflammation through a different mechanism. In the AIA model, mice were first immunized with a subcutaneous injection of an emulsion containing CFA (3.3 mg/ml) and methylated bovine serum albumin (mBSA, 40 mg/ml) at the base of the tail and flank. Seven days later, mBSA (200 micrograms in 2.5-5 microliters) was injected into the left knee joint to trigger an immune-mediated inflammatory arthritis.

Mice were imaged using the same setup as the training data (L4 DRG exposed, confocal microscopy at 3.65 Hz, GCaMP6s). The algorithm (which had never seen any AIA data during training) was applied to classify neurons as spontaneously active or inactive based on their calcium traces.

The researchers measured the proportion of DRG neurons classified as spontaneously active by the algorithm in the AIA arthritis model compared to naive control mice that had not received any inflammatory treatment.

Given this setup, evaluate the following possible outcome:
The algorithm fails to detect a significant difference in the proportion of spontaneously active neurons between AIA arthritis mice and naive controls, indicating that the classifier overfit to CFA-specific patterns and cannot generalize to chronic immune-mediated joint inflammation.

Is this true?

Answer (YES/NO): NO